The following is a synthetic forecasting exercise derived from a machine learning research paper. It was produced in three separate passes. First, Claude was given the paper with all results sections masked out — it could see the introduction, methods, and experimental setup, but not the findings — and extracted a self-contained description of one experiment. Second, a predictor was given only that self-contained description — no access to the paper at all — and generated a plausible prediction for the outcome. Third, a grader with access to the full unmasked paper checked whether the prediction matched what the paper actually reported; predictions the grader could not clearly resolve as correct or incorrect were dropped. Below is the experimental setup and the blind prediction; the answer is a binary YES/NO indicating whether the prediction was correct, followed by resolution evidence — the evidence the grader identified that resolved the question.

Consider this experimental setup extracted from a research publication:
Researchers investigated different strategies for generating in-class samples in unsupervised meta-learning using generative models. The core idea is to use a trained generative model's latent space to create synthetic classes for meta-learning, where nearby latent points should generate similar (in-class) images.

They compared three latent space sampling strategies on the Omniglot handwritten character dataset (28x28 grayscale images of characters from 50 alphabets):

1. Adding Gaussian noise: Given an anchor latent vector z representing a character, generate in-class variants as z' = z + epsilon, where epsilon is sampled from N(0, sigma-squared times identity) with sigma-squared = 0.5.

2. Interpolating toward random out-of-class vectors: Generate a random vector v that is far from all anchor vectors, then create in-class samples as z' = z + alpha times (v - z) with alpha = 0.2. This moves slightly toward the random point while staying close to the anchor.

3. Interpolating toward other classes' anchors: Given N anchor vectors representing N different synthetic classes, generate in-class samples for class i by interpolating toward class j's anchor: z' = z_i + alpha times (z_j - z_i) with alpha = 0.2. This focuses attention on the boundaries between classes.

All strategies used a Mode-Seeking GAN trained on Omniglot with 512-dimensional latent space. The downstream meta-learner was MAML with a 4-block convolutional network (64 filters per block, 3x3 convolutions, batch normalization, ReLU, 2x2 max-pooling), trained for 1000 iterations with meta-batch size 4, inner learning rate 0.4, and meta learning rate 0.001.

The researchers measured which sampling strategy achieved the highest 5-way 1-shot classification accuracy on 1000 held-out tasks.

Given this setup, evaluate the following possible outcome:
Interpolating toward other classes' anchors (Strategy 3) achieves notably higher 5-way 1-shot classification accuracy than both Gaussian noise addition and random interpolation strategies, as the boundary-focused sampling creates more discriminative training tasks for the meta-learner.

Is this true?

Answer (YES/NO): NO